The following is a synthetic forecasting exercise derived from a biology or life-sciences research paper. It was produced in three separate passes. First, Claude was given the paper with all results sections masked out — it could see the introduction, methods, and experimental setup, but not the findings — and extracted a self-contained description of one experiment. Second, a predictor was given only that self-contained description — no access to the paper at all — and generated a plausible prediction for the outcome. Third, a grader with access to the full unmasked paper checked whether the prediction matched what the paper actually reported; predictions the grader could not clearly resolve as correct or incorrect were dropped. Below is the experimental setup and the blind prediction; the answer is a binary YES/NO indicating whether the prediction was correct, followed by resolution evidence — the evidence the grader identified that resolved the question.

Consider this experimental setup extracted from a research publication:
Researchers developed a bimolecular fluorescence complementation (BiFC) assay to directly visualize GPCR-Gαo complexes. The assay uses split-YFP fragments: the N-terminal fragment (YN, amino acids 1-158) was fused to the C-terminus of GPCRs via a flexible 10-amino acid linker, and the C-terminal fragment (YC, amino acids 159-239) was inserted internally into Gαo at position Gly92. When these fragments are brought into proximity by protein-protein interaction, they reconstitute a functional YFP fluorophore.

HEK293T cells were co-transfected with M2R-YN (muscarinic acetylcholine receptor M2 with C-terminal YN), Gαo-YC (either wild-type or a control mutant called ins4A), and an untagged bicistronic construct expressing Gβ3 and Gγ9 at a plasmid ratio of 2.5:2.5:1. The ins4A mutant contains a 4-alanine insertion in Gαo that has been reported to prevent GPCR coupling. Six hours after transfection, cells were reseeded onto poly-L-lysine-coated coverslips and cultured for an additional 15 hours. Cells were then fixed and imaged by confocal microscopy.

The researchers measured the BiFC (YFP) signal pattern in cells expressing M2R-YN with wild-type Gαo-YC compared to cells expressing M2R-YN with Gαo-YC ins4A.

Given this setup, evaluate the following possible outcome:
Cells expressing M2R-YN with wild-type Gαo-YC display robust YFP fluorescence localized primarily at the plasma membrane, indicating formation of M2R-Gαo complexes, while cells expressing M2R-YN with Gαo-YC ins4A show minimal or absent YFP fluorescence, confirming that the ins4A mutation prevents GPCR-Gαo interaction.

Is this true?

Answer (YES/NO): NO